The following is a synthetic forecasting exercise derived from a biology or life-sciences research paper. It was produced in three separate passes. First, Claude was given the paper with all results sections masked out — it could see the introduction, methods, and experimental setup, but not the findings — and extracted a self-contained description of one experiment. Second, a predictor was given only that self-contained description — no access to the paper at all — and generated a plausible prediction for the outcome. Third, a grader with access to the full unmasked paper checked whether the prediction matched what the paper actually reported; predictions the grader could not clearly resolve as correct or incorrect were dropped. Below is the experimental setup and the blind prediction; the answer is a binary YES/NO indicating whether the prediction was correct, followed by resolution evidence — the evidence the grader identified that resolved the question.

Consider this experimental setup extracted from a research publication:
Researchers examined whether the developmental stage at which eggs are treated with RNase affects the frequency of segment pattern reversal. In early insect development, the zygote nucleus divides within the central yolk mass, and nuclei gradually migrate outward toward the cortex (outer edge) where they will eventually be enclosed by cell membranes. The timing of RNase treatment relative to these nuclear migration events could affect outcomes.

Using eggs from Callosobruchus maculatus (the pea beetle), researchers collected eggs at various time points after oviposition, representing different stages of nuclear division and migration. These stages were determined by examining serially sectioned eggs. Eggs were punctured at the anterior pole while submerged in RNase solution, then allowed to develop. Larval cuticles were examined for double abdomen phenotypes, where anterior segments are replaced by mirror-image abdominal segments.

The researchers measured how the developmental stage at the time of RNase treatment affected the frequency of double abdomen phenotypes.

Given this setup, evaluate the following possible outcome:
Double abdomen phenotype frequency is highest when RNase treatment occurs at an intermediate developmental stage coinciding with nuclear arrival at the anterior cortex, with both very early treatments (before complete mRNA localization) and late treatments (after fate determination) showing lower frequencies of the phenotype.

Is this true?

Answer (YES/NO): NO